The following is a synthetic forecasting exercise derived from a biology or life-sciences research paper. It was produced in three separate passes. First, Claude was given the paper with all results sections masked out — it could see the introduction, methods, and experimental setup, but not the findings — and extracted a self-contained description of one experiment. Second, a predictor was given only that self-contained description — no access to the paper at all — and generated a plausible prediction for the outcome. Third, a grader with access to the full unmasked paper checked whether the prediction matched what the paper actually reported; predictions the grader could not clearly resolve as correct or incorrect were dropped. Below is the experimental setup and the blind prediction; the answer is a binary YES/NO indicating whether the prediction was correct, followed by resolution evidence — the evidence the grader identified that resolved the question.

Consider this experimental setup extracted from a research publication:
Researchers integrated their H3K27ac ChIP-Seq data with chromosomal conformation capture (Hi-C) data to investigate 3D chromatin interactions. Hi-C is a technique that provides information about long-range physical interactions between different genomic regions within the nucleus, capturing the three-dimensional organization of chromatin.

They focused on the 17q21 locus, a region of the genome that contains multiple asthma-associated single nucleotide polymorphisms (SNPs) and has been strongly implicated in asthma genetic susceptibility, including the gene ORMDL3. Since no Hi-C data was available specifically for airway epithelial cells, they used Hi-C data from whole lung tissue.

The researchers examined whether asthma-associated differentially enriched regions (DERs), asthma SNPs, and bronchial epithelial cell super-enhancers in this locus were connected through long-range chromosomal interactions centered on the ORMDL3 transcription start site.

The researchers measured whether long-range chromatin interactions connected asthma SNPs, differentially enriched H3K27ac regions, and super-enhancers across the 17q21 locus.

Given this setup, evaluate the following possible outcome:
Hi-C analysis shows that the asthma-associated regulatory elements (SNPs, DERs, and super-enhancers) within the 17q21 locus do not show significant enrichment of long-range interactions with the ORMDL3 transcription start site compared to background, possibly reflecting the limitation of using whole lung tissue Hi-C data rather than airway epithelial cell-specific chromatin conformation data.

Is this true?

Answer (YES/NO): NO